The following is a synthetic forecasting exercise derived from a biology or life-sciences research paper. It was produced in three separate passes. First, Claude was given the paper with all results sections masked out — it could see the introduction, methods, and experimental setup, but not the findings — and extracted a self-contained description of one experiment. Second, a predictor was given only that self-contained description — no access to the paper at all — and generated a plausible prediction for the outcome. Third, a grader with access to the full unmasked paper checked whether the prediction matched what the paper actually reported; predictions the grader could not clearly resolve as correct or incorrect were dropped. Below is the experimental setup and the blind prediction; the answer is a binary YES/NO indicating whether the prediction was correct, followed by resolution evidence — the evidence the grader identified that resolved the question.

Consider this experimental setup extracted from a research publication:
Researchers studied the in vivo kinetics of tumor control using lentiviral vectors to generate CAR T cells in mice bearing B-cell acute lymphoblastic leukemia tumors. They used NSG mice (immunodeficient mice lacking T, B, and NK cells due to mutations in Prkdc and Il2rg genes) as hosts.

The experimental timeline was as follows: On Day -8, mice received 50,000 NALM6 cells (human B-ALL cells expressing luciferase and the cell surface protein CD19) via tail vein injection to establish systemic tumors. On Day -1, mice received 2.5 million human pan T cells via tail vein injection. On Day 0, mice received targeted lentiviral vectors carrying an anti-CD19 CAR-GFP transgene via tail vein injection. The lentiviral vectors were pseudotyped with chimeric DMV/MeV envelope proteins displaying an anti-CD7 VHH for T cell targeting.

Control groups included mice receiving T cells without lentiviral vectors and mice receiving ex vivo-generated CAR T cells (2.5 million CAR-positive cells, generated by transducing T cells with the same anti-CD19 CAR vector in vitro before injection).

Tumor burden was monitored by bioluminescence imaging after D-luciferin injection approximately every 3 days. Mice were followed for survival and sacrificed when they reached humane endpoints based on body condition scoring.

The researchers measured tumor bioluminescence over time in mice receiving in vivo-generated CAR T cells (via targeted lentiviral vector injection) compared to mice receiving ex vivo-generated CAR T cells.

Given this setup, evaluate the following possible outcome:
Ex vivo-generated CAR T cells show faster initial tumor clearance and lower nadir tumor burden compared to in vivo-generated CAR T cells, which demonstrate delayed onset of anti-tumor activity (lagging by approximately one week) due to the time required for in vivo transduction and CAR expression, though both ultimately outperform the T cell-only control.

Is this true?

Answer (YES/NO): NO